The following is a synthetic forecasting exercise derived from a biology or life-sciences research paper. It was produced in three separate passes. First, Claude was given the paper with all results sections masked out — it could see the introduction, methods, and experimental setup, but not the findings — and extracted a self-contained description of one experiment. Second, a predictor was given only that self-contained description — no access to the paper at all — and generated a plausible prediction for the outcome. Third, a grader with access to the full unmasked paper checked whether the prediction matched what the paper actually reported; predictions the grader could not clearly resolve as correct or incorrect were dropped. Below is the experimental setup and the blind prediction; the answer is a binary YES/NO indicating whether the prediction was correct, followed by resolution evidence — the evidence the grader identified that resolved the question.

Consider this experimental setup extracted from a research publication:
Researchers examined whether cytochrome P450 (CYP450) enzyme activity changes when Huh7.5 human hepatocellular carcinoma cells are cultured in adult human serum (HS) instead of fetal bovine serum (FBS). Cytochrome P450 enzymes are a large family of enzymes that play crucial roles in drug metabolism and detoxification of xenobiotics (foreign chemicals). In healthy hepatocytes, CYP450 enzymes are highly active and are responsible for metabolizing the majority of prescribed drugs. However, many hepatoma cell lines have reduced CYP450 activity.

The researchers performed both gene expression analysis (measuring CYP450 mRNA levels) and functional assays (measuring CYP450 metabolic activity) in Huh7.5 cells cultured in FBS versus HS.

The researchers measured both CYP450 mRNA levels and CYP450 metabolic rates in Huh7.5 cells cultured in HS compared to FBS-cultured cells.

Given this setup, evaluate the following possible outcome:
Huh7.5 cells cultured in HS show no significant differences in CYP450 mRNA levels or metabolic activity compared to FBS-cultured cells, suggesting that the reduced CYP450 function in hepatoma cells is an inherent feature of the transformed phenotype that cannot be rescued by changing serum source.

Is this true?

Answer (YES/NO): NO